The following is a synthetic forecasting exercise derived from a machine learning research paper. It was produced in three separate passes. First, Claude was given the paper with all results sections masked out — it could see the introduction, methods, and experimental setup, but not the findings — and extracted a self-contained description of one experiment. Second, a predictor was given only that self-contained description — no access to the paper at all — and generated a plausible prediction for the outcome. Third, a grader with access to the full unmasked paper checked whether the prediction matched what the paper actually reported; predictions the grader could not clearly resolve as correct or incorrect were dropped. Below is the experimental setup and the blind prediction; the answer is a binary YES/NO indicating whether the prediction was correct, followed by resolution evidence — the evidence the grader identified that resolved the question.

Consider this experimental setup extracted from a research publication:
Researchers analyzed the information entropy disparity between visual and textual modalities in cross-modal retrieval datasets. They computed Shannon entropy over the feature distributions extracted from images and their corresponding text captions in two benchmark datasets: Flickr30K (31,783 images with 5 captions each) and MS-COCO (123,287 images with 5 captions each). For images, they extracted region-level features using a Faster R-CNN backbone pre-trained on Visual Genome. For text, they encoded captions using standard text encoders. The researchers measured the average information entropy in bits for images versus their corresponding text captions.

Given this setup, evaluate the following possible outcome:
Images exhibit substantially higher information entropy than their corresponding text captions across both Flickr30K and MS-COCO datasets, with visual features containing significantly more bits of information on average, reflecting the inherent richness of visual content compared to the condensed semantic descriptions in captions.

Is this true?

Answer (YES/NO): YES